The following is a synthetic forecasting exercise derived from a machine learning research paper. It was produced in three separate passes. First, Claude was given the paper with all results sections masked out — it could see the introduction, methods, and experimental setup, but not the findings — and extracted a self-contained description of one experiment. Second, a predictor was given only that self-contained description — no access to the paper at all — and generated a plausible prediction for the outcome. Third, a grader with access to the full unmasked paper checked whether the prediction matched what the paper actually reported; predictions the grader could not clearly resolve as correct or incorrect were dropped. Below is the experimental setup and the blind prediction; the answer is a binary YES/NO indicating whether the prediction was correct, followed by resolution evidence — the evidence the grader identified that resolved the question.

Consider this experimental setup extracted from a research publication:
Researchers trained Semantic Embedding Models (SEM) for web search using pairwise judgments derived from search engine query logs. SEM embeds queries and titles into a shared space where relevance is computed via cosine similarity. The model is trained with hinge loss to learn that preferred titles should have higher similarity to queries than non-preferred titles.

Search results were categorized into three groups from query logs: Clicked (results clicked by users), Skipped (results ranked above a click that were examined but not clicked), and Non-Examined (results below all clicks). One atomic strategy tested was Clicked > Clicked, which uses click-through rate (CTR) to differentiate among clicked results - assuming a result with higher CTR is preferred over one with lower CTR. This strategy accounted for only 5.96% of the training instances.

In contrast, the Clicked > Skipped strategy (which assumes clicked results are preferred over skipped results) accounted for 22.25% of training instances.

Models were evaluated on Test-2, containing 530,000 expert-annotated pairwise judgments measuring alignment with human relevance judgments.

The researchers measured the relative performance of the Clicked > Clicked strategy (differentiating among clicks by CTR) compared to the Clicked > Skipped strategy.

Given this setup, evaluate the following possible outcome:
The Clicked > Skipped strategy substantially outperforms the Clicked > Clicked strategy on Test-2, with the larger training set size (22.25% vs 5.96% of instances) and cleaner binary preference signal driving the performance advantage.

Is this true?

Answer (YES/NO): NO